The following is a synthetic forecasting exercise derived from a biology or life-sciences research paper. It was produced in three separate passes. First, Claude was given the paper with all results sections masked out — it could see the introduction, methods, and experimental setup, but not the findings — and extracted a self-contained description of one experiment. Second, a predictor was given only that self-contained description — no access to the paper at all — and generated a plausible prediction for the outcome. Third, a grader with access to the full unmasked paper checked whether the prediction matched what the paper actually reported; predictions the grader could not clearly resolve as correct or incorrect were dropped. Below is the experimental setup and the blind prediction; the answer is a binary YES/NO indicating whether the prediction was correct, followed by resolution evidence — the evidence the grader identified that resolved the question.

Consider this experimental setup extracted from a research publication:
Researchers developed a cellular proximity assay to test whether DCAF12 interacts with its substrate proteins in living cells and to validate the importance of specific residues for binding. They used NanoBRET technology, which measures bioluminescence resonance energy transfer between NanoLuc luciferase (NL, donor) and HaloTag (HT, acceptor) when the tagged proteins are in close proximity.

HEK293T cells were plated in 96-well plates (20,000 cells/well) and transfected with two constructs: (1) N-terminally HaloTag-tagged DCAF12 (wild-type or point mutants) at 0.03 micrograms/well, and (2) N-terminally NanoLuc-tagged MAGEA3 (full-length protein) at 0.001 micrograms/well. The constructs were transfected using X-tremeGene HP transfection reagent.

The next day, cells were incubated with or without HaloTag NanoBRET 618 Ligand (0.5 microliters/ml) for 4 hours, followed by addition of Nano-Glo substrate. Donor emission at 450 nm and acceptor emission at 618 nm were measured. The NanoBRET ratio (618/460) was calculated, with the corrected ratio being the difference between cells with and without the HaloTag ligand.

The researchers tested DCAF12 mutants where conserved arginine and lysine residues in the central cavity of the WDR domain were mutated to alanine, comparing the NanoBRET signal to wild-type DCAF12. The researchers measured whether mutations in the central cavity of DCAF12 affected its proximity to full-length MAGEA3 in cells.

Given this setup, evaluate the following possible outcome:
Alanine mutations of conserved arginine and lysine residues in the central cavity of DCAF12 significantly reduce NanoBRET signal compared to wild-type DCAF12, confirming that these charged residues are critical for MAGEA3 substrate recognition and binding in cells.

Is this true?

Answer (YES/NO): YES